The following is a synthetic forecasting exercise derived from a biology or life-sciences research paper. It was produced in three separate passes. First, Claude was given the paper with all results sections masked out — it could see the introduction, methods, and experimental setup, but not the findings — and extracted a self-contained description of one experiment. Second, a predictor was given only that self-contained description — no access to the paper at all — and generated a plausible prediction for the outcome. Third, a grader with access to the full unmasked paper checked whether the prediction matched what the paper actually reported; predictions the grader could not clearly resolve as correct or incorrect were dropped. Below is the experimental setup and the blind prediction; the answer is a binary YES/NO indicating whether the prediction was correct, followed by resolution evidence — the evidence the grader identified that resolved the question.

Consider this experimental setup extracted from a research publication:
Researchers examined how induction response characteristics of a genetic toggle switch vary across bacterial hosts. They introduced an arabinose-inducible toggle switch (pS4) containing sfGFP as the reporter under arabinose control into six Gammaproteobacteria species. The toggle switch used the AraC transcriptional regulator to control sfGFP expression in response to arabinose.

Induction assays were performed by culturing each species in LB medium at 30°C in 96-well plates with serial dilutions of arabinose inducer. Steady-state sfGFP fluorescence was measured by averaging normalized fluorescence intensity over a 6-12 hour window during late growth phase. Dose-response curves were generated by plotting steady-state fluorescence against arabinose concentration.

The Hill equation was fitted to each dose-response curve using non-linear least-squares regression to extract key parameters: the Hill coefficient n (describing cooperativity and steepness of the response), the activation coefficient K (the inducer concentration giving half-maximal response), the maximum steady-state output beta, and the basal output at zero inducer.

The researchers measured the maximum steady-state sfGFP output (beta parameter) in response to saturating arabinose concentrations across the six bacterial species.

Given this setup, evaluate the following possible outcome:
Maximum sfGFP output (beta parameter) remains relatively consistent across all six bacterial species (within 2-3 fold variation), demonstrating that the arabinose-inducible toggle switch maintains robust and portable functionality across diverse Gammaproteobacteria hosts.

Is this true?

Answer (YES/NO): NO